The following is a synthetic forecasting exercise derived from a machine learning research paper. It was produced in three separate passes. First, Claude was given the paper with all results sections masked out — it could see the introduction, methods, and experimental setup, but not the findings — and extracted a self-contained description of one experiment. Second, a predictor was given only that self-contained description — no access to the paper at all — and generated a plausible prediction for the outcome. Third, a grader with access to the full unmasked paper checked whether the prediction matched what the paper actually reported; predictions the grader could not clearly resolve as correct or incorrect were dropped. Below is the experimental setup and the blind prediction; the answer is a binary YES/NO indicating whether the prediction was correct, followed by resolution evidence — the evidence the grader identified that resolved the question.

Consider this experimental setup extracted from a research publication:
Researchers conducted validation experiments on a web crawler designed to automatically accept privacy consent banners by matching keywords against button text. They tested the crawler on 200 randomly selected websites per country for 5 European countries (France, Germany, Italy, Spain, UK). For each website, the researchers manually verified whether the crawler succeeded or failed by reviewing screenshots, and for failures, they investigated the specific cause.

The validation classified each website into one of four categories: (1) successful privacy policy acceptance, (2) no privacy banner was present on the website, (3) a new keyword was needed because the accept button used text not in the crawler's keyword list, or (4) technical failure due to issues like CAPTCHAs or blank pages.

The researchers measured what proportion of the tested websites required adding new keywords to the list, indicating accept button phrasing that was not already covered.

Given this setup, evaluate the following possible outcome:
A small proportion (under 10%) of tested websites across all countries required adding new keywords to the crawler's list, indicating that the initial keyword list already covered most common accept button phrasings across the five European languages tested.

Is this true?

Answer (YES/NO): NO